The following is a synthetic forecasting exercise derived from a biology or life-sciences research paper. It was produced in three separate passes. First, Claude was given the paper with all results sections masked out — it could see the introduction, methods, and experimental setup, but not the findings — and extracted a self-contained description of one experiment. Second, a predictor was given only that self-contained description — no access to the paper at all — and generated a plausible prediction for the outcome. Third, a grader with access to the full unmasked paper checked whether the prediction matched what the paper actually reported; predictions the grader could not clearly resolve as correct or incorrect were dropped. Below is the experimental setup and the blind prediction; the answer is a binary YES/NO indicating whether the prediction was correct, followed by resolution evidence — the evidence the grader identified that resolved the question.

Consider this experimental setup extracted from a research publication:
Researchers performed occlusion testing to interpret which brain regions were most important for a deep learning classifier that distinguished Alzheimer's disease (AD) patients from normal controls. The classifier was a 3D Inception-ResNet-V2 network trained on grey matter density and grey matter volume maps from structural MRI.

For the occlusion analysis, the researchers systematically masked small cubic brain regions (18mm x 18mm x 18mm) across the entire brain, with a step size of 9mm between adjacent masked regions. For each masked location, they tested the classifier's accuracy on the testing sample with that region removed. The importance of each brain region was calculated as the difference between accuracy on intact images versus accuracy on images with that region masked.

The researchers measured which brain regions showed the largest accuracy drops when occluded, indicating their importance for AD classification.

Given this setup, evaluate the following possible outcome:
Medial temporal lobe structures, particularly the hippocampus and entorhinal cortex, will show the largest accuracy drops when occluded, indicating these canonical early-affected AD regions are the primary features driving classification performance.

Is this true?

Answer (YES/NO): NO